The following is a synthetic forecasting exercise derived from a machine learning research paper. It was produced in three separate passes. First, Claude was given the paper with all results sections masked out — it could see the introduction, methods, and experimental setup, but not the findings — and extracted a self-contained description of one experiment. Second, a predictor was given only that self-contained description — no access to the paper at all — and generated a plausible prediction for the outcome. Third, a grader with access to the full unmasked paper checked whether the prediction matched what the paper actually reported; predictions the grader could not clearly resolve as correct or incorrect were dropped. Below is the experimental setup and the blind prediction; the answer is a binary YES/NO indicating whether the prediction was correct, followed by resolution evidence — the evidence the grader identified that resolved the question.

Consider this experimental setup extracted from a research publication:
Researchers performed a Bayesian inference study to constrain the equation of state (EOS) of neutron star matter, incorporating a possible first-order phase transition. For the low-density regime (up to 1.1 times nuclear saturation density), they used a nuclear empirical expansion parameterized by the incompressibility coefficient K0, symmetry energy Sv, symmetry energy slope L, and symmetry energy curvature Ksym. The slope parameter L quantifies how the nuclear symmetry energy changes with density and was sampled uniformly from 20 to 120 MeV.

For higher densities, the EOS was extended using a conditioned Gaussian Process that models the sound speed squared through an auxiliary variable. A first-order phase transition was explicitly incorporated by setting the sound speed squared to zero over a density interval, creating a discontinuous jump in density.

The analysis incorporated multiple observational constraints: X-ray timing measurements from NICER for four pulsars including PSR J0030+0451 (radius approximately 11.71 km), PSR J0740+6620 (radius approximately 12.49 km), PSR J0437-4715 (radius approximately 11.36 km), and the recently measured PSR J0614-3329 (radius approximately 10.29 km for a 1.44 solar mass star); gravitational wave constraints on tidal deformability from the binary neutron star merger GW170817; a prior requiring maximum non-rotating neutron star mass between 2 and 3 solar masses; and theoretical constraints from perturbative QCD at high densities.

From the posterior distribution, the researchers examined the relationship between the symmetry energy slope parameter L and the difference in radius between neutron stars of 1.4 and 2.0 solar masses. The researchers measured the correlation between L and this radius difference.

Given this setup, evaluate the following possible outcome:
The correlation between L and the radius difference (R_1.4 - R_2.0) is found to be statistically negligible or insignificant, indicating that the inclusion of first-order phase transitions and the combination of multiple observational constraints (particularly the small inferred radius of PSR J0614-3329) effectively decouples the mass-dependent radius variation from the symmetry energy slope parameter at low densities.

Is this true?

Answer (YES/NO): NO